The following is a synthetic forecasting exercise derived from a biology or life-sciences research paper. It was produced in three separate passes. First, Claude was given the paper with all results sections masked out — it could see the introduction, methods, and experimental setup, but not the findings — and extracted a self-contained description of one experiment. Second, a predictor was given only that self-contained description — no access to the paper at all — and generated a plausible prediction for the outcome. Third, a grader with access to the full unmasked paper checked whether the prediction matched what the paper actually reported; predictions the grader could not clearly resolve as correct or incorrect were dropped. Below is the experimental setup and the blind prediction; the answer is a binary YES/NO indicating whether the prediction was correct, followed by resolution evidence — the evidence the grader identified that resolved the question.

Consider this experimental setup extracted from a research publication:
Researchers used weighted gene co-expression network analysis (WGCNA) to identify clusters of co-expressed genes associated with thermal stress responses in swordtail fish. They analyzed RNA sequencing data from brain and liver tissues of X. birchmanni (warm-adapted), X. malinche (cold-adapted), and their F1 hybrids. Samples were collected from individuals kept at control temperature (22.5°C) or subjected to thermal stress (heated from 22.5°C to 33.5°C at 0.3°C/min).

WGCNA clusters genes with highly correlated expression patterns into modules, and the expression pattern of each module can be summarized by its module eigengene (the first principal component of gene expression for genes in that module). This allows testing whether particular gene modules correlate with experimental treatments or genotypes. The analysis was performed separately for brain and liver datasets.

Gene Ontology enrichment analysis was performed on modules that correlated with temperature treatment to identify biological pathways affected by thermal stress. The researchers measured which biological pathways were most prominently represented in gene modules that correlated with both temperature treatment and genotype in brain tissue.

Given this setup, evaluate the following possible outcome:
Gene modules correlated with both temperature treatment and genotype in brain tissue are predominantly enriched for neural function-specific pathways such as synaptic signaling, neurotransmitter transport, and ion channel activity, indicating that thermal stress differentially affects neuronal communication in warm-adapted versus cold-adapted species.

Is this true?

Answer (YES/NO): NO